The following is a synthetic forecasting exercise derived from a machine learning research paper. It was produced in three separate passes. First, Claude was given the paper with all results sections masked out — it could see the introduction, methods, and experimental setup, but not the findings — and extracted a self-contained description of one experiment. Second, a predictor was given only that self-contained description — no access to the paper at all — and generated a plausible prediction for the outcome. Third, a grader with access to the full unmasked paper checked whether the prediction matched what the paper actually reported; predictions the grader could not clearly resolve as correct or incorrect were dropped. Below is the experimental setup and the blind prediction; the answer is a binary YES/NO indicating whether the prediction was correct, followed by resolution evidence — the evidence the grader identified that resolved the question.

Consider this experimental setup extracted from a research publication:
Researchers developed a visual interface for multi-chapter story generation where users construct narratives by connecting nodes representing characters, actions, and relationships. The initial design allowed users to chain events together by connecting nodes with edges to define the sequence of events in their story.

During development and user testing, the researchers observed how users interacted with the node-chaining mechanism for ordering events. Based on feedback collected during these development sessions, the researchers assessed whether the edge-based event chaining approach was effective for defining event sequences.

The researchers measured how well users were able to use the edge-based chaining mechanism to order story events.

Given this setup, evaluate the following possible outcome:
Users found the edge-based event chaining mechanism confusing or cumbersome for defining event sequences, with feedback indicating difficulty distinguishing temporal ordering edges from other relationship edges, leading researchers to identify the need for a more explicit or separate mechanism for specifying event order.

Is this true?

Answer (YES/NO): NO